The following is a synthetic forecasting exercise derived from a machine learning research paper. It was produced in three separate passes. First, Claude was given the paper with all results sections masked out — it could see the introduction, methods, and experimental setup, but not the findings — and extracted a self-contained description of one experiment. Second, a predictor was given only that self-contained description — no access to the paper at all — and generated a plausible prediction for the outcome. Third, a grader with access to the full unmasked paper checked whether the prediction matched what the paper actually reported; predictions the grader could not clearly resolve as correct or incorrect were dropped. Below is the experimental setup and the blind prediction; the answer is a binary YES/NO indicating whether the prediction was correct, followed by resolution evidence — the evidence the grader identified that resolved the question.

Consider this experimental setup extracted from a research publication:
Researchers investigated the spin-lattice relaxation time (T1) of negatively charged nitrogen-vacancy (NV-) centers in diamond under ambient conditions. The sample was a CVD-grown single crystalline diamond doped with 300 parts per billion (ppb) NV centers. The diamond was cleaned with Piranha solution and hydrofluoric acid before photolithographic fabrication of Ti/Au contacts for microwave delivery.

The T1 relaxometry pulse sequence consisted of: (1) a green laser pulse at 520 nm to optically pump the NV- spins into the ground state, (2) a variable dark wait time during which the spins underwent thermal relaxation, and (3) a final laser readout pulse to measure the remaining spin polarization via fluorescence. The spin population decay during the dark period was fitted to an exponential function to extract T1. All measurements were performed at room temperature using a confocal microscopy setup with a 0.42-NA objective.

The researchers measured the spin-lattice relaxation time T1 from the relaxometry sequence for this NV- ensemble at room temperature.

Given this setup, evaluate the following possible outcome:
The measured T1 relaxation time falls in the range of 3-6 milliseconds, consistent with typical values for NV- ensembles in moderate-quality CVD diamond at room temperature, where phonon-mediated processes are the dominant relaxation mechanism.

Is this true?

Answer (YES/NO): YES